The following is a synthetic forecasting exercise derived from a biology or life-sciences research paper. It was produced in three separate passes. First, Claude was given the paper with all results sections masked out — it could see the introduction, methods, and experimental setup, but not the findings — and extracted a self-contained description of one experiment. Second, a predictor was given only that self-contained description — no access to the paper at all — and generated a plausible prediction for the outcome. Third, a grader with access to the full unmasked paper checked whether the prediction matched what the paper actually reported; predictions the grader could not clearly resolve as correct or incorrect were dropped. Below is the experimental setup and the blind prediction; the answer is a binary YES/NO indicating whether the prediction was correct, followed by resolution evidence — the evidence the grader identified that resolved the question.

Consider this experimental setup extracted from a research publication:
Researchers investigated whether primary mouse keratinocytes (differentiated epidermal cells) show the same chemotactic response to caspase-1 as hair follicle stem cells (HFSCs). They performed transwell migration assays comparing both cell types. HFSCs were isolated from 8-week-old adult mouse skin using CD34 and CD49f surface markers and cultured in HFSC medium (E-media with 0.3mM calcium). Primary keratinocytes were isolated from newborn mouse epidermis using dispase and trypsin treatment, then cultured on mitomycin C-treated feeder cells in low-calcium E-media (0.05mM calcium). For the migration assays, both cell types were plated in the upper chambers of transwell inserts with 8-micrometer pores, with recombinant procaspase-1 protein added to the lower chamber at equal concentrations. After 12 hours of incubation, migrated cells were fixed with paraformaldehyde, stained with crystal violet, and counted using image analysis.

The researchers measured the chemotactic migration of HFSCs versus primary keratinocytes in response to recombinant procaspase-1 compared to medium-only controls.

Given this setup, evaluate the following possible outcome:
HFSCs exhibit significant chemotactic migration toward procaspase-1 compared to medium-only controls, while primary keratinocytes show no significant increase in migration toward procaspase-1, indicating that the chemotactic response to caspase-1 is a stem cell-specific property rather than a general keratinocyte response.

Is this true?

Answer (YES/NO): YES